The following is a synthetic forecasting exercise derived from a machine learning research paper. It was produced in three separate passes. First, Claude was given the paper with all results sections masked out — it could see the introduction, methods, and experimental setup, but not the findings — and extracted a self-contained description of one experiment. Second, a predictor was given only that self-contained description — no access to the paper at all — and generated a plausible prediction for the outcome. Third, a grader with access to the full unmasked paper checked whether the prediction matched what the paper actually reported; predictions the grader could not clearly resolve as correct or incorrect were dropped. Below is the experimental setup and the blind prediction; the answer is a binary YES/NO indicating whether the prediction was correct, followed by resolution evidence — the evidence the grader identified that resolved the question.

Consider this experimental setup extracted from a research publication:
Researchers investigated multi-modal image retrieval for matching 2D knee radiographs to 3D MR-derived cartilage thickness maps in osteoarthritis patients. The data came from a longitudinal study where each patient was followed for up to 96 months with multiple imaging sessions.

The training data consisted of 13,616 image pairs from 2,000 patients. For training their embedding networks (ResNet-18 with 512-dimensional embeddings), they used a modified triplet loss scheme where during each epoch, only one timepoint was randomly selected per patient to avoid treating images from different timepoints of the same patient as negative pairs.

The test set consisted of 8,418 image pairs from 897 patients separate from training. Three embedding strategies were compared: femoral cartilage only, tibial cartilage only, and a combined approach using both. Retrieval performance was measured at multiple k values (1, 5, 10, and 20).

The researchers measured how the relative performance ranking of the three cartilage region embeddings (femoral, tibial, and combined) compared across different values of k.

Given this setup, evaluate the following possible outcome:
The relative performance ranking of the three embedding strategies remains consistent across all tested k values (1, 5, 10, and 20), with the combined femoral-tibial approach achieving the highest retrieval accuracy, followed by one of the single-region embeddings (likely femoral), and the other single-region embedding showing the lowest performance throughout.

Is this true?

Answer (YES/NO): NO